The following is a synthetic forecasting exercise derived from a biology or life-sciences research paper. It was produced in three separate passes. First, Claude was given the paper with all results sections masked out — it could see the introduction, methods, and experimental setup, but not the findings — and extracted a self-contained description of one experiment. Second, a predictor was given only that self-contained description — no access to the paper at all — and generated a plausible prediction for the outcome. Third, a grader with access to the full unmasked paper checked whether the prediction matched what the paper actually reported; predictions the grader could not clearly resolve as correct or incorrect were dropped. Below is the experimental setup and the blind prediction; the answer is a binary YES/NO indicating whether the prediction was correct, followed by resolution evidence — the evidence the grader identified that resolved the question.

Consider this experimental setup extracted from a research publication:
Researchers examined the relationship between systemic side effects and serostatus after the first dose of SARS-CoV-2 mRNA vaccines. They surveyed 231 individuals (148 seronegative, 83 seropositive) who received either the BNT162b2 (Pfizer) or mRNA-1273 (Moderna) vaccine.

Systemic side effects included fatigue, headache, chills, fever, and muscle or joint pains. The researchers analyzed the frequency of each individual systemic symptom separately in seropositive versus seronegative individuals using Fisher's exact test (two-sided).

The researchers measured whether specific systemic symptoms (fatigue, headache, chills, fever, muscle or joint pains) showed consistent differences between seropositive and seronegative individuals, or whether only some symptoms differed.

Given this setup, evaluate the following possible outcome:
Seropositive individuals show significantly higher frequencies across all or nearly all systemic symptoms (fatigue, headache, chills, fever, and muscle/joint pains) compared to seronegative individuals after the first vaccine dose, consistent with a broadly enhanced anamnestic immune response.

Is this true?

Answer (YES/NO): YES